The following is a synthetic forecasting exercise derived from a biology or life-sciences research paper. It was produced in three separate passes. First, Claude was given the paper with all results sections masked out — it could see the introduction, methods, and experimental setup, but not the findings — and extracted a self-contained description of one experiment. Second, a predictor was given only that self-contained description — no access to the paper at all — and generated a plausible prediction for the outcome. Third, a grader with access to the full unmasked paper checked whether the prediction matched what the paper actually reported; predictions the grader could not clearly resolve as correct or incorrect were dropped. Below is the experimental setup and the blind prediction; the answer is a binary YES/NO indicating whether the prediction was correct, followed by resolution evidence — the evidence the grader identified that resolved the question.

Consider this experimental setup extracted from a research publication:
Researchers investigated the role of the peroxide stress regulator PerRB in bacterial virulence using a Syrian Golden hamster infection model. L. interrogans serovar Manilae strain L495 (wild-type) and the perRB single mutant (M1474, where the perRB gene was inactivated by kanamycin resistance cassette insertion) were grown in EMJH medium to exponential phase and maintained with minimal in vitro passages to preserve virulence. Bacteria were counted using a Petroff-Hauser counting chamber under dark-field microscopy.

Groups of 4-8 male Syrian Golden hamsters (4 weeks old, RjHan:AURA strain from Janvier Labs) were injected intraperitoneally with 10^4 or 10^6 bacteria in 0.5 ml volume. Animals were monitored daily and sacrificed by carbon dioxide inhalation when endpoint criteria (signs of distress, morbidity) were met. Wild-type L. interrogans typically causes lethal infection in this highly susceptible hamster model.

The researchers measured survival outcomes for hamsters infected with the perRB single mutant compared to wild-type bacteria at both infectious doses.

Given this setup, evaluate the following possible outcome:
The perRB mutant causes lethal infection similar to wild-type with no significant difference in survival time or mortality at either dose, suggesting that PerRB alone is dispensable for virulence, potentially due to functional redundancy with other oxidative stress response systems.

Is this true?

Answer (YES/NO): YES